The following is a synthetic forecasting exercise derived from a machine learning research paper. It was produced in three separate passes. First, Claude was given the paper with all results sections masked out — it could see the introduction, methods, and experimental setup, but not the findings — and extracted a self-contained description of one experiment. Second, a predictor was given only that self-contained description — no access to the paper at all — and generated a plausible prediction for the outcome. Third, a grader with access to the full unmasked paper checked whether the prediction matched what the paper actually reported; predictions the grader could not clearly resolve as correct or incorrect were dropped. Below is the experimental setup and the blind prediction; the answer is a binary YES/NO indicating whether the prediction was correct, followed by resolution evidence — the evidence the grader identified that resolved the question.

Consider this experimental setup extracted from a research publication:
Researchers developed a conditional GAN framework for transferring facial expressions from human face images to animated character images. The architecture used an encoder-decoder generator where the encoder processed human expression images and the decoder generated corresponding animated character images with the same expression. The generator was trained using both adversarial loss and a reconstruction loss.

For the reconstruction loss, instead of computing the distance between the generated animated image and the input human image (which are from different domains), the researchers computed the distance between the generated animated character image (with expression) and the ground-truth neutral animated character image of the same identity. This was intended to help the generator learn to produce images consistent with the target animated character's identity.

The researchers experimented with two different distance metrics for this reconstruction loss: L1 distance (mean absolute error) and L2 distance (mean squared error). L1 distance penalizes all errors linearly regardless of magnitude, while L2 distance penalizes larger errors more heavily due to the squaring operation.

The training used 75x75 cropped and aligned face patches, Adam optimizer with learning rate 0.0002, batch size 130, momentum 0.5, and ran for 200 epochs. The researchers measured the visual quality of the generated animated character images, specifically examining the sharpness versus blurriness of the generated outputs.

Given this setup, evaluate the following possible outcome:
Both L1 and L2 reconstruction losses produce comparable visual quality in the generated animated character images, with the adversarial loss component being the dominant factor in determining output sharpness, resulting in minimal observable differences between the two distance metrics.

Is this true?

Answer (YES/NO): NO